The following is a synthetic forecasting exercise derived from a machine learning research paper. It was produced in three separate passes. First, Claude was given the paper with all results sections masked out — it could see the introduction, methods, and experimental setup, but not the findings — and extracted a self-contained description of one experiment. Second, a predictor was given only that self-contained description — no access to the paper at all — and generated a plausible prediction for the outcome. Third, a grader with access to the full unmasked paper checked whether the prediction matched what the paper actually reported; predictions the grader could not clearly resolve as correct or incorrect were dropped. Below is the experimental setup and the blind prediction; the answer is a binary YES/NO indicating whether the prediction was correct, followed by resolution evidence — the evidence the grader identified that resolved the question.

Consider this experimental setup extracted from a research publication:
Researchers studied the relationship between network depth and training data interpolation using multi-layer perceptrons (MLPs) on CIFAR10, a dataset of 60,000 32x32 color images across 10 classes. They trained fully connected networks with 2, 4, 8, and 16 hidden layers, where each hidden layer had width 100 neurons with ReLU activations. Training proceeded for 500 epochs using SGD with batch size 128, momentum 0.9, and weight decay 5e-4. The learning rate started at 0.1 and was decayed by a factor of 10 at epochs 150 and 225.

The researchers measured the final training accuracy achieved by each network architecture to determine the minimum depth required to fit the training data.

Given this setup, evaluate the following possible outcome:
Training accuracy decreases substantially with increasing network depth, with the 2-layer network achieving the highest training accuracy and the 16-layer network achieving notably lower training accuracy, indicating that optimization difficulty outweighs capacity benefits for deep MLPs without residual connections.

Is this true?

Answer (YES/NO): NO